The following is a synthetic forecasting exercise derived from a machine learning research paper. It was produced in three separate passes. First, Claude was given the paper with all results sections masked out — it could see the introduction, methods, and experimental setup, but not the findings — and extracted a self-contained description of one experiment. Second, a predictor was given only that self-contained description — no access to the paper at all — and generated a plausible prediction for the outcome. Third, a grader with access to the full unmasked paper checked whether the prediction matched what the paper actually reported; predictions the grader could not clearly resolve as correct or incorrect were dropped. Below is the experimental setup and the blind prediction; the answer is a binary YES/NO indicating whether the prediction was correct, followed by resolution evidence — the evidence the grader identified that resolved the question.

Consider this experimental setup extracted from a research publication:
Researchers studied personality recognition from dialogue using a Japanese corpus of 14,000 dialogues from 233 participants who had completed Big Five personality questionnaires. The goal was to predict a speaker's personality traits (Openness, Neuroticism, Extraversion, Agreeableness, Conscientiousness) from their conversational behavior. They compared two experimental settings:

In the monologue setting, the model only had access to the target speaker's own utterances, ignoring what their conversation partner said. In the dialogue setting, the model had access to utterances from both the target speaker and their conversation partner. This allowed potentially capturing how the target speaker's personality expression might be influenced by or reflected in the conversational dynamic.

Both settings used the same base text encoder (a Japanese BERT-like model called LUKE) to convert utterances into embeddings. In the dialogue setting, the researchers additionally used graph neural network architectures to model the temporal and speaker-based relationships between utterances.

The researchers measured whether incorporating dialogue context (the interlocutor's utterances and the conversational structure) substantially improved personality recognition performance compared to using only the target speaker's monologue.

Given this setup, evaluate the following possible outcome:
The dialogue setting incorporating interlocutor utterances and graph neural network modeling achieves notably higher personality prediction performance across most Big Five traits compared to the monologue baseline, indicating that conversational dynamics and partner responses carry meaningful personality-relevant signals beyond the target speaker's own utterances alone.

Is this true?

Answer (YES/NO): NO